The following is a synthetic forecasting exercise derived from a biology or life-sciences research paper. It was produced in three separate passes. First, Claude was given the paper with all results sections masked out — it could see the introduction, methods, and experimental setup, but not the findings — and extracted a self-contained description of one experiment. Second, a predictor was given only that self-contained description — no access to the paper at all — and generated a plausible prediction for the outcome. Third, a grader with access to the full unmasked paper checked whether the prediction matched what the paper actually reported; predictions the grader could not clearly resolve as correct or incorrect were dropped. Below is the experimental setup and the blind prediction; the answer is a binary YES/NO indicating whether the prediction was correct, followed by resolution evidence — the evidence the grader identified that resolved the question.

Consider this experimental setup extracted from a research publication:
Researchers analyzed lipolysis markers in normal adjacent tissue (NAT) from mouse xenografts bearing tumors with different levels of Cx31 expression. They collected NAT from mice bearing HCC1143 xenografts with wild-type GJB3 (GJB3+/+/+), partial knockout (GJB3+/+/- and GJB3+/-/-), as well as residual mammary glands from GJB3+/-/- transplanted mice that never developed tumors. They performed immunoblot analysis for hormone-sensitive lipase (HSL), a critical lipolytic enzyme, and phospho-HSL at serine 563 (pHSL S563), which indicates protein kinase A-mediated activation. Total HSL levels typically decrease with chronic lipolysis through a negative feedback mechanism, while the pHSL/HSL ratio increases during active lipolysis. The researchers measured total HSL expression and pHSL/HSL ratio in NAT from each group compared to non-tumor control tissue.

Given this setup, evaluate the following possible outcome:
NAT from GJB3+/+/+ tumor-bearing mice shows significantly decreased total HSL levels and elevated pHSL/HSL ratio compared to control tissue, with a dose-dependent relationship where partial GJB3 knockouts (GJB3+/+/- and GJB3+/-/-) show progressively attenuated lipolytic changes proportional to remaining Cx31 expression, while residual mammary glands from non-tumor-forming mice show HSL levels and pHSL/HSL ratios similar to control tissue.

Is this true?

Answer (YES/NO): NO